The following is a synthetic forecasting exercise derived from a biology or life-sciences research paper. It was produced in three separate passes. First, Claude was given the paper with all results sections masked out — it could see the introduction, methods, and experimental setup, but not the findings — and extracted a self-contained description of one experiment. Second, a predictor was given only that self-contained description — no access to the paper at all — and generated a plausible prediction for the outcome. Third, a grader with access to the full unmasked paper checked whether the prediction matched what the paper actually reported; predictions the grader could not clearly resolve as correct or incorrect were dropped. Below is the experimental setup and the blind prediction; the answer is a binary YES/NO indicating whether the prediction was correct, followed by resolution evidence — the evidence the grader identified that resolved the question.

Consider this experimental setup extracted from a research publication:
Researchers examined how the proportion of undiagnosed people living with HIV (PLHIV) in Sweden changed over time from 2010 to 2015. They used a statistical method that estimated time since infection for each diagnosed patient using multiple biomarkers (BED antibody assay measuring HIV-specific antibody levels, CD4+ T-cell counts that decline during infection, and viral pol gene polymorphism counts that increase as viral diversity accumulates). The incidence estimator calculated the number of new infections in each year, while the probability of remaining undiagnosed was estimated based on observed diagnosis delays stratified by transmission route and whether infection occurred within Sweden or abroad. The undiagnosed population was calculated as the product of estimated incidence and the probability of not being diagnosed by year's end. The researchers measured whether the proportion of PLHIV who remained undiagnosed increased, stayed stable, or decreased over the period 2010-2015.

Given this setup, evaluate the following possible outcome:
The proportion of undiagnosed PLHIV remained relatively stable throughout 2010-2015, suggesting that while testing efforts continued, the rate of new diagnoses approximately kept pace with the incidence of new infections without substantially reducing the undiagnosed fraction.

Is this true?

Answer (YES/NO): NO